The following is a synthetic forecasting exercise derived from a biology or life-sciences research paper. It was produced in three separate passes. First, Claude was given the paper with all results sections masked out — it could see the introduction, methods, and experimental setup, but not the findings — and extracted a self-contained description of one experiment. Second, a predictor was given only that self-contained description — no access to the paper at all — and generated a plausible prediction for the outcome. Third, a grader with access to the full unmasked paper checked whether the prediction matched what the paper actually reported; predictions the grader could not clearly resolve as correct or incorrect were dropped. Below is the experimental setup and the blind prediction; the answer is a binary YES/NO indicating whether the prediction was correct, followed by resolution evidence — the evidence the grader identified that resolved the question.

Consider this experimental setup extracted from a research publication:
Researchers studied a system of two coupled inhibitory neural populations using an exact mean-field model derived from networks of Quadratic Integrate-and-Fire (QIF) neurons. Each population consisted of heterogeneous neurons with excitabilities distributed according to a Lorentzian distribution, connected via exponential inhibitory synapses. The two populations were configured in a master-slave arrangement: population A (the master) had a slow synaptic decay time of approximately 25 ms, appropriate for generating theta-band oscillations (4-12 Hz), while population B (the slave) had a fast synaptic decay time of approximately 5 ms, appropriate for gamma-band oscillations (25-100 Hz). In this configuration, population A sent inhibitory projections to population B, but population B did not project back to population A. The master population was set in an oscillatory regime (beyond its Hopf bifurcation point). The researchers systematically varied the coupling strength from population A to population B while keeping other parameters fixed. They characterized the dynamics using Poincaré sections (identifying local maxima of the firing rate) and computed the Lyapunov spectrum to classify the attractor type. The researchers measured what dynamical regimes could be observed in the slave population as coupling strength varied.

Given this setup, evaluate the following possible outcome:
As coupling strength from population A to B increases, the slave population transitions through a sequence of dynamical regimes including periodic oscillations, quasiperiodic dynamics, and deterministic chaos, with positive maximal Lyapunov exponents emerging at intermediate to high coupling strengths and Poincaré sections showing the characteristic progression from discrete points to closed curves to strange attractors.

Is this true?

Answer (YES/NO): NO